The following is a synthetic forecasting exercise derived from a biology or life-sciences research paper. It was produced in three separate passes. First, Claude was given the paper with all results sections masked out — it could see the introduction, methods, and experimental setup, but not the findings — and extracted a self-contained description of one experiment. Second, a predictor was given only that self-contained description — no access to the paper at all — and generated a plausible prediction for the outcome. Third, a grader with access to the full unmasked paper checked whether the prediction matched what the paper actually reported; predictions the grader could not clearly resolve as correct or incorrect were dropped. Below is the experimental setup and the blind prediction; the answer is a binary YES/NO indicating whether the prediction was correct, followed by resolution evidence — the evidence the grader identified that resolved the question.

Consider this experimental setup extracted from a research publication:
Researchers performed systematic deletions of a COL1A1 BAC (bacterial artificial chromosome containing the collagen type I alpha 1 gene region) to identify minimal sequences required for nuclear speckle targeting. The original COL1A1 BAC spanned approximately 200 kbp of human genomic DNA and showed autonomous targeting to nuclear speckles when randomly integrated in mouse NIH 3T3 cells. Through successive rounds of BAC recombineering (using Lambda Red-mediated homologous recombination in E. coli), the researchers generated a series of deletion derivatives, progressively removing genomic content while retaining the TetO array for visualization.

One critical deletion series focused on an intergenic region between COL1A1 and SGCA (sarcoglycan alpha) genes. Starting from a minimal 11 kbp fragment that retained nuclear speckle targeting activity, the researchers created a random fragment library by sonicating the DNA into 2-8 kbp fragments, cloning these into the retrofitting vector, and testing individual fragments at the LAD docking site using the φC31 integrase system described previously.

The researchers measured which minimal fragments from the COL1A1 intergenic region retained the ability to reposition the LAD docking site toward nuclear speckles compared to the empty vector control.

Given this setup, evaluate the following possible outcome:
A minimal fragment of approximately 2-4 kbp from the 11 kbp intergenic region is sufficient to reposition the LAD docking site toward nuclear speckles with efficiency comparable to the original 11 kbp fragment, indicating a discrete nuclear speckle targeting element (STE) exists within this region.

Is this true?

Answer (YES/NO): NO